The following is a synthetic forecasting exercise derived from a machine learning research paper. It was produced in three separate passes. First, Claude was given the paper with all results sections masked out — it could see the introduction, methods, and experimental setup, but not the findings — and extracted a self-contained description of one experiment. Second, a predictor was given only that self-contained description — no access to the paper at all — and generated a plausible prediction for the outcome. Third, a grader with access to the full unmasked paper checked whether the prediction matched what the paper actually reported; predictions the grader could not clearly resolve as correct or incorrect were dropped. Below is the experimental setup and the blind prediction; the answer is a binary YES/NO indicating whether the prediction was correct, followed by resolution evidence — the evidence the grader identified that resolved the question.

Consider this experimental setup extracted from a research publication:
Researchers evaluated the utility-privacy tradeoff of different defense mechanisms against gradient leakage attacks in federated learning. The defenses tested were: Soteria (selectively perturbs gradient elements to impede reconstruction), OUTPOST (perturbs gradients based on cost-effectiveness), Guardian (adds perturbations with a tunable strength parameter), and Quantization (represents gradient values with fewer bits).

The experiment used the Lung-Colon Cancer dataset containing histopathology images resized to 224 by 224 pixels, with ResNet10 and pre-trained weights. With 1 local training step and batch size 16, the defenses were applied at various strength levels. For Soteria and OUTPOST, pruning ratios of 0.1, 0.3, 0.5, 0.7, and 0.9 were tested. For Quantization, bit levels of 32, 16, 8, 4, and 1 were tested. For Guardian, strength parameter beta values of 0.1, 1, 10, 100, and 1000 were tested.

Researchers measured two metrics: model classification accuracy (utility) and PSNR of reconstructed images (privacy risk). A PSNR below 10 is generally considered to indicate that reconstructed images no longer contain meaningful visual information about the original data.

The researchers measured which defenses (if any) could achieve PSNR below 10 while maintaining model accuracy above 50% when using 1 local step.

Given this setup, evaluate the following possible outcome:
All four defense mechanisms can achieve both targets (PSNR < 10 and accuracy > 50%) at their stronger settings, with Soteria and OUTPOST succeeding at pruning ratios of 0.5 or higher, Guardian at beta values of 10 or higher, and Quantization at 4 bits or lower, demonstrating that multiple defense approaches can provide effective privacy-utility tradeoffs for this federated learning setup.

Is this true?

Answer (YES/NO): NO